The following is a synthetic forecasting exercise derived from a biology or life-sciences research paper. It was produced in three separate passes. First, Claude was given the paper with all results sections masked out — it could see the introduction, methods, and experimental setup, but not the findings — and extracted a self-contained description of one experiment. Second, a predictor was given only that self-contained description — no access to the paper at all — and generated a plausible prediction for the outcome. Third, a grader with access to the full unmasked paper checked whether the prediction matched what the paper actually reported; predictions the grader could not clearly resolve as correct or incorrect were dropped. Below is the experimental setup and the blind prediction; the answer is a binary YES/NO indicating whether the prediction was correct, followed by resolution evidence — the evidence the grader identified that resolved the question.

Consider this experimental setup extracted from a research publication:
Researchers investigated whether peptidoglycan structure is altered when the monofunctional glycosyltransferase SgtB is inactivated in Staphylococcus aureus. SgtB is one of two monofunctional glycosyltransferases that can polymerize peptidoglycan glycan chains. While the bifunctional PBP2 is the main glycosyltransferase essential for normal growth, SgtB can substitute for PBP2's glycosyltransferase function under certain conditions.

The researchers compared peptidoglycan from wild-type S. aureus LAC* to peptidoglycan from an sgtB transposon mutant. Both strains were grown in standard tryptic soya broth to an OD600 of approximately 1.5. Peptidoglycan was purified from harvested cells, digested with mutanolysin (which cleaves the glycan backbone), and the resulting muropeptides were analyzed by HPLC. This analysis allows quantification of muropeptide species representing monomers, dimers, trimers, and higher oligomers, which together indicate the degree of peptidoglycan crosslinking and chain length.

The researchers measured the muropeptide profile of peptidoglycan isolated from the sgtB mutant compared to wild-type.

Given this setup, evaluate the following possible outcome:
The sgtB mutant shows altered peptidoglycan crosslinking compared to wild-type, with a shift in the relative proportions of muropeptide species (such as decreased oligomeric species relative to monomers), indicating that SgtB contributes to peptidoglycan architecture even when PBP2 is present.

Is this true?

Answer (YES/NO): NO